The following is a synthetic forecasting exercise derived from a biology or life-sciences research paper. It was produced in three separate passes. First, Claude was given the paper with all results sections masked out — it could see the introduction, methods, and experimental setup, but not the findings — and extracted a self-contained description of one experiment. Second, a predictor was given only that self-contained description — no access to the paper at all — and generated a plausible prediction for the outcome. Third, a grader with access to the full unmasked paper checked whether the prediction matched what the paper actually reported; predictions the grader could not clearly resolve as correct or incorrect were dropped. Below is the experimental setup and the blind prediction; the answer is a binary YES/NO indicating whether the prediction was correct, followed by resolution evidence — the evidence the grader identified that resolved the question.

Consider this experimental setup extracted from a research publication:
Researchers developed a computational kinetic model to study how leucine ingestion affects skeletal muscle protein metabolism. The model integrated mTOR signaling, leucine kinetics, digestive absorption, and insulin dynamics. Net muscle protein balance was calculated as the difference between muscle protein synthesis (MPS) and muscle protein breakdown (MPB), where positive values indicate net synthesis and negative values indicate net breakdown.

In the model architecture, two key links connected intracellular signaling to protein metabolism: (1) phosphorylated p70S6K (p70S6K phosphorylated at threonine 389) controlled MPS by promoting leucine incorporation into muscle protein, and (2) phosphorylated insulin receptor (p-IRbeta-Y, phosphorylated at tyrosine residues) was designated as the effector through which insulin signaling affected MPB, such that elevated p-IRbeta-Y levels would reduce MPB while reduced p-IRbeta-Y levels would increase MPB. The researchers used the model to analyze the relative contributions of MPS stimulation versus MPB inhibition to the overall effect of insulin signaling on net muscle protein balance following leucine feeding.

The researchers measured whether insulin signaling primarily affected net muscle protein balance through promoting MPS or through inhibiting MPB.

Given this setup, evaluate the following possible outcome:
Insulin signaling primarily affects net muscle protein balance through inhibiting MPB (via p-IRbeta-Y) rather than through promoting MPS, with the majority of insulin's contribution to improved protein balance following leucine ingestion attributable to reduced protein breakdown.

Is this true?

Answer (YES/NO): YES